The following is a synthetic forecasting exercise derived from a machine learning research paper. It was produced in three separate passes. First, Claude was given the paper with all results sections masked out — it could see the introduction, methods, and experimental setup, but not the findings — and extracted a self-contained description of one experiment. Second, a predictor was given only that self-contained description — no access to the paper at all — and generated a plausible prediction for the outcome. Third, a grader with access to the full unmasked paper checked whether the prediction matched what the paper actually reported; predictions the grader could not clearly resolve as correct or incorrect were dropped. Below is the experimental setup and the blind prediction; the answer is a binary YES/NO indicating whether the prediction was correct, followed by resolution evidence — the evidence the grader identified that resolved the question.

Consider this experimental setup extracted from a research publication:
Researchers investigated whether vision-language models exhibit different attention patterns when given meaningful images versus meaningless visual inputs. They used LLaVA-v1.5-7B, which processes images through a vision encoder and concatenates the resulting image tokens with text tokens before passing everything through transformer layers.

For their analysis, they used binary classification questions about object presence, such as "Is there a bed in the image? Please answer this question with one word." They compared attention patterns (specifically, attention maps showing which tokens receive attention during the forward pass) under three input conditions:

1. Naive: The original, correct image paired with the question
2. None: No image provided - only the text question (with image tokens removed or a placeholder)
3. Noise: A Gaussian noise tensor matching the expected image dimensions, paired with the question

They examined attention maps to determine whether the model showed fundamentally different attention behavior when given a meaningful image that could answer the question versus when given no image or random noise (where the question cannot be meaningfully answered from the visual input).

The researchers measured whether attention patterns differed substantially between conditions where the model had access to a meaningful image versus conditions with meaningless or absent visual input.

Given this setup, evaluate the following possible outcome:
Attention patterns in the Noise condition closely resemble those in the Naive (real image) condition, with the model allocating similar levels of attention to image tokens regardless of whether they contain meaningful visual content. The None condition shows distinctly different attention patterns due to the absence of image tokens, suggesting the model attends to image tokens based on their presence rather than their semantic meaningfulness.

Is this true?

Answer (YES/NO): NO